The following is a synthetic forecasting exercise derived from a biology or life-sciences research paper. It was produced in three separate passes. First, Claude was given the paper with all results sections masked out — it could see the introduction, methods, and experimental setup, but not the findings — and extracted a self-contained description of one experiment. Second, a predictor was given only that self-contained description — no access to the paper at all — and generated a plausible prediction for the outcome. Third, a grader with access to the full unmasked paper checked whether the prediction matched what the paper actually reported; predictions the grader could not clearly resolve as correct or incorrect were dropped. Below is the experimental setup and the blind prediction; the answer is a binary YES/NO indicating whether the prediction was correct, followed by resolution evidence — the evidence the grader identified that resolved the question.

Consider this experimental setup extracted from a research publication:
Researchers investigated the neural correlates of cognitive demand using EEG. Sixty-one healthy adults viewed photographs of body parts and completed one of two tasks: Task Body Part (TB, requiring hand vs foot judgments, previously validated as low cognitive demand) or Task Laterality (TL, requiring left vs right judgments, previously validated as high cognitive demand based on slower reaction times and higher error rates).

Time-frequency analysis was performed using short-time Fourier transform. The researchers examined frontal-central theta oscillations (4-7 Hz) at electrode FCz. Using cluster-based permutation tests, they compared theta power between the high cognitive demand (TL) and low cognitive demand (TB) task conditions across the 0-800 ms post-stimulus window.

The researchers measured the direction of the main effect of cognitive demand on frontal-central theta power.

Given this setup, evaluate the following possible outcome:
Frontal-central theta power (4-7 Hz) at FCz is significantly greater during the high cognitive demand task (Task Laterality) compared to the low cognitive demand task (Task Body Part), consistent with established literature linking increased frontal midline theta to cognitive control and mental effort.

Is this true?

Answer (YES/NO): NO